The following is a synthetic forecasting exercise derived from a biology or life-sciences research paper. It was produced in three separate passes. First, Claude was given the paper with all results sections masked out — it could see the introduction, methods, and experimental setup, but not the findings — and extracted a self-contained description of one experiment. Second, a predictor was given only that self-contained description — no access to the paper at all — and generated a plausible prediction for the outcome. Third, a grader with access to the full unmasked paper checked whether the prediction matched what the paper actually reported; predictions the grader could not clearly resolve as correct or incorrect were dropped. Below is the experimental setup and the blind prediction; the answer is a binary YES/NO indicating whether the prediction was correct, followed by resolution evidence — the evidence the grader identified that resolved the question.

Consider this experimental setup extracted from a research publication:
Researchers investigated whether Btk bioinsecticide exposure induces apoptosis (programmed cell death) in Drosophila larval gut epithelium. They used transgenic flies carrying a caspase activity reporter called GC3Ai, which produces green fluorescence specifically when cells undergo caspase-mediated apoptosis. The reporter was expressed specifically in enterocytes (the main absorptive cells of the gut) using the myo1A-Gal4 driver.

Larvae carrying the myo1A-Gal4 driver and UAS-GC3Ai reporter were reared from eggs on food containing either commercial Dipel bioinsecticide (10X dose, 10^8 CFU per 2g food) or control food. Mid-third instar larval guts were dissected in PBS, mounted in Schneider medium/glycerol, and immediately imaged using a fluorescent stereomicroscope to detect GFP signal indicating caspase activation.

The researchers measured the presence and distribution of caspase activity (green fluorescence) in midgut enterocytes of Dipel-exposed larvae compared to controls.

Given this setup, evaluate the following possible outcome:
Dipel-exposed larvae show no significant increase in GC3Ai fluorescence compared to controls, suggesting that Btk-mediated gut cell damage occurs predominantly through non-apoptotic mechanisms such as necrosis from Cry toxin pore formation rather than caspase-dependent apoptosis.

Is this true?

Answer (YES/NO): NO